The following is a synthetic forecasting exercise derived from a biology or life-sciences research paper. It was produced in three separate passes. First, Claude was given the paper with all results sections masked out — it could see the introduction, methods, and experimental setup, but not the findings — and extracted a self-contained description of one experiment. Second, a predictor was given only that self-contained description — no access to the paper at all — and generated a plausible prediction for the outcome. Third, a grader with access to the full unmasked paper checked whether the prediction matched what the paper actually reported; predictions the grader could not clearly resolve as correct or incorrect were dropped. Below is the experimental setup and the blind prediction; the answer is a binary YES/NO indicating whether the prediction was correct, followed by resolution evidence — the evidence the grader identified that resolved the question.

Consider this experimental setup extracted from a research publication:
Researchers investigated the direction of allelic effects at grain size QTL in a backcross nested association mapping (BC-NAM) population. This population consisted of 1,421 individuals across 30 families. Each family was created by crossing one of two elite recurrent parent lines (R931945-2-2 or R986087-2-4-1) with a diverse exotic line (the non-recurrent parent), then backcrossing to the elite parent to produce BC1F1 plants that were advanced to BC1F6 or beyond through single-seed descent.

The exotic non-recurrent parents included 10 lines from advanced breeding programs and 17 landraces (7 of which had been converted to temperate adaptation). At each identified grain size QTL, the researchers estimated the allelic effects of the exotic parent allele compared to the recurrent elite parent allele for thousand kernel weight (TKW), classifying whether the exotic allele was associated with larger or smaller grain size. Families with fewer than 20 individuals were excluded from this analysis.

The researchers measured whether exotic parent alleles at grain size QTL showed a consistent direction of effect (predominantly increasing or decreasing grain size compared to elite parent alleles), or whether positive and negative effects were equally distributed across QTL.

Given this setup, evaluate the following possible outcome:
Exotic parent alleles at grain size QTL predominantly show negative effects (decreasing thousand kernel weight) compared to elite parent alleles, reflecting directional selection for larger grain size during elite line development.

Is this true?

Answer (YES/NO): NO